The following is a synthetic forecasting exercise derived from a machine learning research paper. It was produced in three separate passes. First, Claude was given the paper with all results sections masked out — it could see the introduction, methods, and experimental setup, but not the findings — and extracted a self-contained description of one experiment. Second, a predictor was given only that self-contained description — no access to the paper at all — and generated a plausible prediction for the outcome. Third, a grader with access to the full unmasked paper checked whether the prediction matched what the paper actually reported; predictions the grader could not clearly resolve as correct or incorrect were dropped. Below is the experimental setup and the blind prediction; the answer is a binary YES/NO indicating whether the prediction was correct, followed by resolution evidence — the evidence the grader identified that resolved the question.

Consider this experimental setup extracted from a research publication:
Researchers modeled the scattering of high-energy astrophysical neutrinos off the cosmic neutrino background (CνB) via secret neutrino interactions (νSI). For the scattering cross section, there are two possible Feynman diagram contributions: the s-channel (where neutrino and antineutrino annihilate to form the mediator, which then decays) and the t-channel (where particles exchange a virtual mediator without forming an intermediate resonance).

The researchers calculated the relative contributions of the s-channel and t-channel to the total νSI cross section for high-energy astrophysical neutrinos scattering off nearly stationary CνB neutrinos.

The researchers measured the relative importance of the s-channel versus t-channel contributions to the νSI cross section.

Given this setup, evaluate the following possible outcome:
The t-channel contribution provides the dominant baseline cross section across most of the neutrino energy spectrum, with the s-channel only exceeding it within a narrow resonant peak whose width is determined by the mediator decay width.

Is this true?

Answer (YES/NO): NO